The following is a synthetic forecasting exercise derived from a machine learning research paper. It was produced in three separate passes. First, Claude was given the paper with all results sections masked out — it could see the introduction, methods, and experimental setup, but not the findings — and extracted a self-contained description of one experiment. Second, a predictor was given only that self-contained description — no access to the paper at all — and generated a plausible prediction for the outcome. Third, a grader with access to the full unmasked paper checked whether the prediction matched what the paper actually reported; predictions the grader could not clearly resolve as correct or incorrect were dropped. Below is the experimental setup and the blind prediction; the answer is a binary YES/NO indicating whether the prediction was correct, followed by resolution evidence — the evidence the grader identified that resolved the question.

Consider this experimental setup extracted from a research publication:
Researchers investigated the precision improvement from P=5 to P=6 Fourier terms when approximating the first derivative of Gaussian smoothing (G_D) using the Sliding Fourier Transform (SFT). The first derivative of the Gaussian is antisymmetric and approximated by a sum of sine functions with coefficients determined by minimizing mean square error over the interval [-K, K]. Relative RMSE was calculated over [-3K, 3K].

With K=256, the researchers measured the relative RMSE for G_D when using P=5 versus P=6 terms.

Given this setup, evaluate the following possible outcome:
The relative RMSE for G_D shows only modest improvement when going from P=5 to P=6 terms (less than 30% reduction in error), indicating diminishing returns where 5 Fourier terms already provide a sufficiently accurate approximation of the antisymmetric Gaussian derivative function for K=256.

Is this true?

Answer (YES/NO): NO